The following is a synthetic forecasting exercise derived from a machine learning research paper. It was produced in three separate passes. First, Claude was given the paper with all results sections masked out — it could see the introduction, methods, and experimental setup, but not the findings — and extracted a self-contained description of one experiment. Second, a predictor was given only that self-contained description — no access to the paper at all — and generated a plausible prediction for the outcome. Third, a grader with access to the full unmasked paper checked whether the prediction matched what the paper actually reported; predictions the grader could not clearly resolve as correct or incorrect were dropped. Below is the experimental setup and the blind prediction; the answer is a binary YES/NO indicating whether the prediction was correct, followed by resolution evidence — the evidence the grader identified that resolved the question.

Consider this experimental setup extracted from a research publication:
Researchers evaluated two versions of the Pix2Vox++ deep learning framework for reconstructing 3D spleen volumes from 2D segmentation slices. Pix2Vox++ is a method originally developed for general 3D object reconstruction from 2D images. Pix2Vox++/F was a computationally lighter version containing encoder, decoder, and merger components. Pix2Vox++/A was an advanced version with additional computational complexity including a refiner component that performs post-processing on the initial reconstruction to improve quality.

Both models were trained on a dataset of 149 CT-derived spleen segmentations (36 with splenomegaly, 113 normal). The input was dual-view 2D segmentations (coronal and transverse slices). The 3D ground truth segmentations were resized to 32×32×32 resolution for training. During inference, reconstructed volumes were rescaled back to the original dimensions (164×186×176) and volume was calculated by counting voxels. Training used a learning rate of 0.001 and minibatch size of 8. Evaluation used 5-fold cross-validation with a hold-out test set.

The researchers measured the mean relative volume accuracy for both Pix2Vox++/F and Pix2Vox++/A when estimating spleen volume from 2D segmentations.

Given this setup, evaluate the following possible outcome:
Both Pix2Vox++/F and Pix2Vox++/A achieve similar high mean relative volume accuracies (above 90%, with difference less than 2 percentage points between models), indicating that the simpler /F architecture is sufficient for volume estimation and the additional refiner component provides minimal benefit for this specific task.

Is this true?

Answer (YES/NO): NO